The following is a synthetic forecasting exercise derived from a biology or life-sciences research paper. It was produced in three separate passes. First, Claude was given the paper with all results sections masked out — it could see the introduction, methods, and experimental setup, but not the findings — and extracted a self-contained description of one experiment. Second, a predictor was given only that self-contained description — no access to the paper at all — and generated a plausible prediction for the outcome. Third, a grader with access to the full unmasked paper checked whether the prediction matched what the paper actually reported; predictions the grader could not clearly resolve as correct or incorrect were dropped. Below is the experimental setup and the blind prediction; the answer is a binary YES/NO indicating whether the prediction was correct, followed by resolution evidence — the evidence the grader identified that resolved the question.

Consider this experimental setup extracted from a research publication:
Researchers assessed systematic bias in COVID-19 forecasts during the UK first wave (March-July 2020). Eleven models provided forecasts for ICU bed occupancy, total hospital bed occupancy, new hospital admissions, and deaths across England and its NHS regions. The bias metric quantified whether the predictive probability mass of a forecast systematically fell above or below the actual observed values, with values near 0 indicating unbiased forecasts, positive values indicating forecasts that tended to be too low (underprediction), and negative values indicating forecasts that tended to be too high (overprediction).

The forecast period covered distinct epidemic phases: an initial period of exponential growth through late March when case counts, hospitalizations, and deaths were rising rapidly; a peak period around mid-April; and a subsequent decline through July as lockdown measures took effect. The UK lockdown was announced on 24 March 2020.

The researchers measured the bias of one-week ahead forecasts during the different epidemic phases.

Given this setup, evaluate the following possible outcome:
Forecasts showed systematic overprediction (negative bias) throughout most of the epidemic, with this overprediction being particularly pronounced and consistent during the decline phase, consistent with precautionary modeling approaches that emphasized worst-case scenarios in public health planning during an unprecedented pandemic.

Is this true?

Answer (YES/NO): NO